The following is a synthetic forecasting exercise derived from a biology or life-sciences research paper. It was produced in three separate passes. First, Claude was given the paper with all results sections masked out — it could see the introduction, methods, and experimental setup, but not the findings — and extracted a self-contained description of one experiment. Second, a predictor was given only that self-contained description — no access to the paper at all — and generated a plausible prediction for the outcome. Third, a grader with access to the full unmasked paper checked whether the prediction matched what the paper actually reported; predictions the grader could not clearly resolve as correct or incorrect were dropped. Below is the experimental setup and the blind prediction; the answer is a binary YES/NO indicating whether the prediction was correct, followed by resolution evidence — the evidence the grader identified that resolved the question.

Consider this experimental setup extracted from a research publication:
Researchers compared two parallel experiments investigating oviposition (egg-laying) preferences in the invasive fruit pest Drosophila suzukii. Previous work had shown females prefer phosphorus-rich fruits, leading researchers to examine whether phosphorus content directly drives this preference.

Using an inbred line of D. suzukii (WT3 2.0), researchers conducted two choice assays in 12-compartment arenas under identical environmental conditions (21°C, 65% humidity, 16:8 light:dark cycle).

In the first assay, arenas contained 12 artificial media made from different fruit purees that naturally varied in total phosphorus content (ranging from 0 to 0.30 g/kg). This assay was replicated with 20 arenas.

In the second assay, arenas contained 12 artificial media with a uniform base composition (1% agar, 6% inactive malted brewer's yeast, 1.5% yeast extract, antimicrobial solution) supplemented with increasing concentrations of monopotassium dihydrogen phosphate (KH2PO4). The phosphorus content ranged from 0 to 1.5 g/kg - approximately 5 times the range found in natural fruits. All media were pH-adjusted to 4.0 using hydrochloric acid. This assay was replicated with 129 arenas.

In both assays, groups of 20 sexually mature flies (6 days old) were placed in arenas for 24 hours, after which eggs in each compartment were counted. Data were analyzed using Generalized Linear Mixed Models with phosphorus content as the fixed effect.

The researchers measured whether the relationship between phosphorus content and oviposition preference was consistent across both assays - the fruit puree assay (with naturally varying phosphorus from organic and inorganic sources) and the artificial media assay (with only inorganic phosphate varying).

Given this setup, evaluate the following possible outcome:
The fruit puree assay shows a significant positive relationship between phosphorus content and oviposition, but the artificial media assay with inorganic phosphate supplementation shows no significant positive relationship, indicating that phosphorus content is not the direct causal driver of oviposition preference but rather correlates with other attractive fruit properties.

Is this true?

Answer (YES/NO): YES